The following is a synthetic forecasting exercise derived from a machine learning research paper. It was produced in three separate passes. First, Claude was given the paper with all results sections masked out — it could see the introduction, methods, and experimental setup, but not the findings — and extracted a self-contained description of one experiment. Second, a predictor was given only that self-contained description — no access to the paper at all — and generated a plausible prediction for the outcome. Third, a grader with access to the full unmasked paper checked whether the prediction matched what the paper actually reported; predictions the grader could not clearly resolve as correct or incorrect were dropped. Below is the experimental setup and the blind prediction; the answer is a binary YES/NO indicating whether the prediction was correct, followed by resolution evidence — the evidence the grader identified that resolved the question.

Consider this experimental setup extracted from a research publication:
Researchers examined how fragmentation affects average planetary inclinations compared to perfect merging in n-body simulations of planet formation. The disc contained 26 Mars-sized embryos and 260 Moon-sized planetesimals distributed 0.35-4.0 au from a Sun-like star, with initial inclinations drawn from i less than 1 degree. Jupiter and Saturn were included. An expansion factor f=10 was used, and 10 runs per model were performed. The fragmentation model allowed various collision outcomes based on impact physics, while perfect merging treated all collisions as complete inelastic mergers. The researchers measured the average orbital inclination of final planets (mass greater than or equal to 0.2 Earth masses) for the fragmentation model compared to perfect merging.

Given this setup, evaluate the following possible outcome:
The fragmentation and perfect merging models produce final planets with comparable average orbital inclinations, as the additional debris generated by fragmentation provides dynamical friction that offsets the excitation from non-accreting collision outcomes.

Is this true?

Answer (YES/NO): NO